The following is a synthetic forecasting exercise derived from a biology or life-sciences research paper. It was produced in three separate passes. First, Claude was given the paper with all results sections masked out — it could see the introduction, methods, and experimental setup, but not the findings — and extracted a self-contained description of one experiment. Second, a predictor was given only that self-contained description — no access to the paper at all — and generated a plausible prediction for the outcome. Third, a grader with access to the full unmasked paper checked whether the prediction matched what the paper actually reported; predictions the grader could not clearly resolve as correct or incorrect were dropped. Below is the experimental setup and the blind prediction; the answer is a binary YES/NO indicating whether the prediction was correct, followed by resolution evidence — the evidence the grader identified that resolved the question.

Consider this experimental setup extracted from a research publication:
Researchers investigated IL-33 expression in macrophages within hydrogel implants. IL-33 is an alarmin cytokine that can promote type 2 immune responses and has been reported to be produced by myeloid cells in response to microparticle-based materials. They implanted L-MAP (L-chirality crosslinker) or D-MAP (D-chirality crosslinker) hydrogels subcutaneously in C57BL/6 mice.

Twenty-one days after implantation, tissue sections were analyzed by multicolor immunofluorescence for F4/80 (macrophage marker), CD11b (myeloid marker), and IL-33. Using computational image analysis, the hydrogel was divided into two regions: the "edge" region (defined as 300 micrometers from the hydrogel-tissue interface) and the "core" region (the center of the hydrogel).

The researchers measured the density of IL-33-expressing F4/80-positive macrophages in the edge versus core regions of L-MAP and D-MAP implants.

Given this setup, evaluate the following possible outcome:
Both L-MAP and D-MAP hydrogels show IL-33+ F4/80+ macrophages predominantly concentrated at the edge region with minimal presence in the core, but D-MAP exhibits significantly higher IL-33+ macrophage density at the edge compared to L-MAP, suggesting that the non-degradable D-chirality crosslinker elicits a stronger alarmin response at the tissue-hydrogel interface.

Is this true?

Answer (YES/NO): NO